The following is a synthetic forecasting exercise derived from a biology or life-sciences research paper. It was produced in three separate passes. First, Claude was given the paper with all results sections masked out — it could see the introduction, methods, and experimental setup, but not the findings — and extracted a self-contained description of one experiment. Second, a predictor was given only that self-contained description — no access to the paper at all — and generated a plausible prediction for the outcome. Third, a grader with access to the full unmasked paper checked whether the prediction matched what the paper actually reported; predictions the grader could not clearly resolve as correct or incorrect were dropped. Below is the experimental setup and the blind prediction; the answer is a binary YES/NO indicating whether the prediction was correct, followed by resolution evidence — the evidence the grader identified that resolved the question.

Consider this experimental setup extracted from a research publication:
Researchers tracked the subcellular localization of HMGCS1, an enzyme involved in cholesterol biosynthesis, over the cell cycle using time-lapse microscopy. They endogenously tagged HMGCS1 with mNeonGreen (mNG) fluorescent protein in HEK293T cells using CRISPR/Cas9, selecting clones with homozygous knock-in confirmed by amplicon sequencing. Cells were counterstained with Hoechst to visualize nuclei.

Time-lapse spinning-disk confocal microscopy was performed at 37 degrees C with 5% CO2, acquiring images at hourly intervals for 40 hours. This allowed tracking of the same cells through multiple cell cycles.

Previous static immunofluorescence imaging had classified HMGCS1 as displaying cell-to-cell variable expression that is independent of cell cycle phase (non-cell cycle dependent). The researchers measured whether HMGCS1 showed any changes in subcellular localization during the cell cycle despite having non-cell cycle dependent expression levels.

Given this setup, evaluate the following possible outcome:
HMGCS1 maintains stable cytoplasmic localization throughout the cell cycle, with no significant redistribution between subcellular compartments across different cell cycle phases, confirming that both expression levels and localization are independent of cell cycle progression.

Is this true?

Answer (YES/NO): NO